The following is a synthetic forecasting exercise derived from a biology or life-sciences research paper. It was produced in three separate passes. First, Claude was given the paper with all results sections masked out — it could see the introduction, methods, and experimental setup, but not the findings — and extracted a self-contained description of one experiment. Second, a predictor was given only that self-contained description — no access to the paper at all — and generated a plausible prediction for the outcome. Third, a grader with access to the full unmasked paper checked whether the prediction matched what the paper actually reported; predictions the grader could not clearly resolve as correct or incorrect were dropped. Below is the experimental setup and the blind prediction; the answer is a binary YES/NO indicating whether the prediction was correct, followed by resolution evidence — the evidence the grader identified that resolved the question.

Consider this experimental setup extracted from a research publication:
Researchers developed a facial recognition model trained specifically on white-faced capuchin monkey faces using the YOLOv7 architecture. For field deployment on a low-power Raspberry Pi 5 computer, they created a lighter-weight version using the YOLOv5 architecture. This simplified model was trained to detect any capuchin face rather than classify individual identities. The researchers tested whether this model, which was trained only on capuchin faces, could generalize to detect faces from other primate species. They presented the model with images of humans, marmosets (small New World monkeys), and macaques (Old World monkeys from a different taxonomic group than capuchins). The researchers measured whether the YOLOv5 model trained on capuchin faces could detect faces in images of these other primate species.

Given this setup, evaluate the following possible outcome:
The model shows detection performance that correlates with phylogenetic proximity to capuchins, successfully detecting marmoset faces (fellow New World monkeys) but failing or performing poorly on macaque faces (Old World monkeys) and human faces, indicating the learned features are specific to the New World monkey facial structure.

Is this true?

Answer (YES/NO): NO